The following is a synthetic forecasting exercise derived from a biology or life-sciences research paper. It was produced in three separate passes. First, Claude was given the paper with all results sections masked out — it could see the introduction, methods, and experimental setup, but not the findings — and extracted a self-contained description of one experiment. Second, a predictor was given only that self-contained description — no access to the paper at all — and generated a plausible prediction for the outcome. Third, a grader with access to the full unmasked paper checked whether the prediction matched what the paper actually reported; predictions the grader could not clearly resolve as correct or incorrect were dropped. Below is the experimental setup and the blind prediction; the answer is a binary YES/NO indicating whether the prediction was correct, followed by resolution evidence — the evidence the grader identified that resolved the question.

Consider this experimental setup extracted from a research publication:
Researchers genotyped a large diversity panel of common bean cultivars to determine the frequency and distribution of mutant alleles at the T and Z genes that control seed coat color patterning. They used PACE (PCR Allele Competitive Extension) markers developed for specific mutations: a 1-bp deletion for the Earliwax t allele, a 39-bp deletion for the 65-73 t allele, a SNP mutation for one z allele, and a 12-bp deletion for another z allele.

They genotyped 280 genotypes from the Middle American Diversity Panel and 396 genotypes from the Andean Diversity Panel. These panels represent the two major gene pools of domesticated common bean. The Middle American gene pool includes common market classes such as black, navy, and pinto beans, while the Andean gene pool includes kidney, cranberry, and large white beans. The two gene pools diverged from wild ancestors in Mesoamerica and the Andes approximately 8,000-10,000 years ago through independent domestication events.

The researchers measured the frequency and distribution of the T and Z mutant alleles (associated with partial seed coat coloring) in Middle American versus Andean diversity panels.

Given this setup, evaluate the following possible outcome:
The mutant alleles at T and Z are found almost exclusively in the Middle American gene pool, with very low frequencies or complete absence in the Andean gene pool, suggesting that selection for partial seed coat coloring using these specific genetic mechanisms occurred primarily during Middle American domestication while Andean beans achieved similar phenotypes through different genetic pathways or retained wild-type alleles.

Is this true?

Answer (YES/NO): NO